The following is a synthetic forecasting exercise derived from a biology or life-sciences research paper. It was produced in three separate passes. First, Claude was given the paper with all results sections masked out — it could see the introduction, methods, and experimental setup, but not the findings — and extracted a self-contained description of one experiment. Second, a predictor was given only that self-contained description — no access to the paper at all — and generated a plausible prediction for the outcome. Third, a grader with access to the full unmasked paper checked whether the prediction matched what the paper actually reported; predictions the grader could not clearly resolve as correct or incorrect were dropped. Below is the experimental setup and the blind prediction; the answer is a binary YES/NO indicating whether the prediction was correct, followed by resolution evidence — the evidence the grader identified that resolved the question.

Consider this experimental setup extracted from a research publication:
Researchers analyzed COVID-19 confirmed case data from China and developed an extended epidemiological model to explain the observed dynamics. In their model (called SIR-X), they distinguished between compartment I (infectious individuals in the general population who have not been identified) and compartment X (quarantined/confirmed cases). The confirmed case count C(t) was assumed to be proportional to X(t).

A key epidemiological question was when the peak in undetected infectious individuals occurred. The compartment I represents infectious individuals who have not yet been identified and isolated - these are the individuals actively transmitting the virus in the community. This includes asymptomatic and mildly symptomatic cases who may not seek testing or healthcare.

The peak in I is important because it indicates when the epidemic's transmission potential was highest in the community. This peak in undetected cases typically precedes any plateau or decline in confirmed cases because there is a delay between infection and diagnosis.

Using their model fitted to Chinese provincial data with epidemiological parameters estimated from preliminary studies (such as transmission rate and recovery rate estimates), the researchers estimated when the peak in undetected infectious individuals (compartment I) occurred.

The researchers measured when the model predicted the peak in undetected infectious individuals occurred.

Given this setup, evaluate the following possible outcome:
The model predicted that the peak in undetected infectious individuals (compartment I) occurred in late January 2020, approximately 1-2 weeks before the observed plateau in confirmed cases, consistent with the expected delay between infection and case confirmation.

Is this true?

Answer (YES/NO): NO